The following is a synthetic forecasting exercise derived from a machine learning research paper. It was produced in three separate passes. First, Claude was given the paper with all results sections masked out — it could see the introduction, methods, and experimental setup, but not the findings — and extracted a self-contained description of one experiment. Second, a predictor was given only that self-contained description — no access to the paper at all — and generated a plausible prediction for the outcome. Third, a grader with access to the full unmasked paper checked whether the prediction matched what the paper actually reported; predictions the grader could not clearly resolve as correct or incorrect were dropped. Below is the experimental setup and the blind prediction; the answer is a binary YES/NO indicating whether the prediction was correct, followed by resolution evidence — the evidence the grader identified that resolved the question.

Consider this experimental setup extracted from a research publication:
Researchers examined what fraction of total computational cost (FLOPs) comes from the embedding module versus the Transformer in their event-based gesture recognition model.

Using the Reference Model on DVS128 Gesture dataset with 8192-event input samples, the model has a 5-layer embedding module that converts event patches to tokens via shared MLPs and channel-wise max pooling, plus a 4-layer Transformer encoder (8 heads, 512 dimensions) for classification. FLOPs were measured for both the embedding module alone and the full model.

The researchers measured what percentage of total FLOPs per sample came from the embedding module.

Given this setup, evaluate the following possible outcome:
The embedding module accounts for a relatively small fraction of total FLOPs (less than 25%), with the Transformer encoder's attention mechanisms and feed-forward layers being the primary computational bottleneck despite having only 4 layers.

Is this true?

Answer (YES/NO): NO